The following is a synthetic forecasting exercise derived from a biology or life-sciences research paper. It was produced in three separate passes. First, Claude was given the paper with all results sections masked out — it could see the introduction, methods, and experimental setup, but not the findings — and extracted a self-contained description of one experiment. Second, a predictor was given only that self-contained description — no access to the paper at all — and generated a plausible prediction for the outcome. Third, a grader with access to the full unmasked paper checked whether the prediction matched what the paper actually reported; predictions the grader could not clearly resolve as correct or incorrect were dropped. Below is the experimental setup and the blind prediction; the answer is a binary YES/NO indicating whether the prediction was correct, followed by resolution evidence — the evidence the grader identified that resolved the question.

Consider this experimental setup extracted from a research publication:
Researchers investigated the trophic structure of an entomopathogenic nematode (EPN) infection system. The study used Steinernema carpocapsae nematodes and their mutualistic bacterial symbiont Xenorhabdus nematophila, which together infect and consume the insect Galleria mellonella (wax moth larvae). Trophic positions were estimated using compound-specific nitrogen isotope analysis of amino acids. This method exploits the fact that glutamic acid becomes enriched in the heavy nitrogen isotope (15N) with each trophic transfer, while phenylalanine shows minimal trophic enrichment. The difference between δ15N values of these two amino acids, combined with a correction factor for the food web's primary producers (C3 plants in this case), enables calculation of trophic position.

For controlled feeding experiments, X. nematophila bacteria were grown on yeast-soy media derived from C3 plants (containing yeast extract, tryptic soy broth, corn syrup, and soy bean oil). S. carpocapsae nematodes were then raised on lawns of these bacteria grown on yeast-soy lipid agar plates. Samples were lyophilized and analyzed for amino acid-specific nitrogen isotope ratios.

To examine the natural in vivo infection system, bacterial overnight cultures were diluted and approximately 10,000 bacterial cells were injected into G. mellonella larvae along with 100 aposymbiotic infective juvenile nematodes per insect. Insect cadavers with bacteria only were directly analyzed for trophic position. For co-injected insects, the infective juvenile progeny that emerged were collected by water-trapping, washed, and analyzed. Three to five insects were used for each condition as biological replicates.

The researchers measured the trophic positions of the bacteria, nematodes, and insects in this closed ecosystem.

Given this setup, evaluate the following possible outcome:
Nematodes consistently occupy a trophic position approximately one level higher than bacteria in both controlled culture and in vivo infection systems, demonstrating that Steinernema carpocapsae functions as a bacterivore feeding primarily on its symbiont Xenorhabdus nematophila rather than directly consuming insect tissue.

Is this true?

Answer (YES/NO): NO